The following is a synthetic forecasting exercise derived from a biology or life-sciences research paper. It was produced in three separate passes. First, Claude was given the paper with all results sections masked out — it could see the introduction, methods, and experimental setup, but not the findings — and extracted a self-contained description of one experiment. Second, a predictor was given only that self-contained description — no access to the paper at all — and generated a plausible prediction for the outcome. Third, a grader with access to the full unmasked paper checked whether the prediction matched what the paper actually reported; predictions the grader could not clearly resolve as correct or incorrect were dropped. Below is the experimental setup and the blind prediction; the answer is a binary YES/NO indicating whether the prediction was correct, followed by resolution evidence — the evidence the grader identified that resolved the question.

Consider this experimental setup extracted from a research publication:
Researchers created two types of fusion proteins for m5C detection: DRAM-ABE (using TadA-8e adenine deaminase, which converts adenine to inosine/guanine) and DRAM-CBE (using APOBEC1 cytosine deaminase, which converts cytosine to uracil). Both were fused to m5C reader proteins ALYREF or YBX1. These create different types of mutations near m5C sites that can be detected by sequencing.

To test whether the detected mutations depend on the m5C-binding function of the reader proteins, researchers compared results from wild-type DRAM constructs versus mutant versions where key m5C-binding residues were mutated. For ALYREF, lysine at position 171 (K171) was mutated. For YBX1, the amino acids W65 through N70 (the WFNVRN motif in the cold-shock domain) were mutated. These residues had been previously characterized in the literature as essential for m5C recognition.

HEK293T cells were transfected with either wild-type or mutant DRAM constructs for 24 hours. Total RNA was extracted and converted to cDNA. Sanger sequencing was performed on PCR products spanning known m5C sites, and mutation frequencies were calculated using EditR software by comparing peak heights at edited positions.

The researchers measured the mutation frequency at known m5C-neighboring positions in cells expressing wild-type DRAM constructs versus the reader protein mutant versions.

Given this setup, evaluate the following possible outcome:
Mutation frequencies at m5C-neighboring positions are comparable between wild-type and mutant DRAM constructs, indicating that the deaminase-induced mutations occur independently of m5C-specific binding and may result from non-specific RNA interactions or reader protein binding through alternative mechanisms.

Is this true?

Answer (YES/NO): NO